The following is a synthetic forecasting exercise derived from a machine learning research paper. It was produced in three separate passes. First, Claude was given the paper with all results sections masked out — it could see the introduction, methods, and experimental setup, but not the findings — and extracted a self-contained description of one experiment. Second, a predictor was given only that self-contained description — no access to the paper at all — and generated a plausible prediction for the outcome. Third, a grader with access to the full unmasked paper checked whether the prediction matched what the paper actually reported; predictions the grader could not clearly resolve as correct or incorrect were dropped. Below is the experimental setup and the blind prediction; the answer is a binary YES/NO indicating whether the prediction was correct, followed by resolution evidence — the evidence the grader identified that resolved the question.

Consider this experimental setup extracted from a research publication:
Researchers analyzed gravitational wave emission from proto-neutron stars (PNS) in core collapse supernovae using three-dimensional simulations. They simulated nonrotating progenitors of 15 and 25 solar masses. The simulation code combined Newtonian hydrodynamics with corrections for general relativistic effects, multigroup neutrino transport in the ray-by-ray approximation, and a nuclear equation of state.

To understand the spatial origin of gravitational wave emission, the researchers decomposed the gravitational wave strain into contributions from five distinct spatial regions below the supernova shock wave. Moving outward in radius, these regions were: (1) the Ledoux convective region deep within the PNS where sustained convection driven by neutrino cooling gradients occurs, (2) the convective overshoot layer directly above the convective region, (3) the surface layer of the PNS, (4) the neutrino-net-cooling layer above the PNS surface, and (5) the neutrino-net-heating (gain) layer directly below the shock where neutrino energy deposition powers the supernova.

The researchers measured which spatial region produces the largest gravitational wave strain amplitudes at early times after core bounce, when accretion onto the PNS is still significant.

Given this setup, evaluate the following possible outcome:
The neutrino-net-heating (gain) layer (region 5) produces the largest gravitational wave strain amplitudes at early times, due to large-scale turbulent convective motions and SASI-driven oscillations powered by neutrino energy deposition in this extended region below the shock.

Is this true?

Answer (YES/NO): NO